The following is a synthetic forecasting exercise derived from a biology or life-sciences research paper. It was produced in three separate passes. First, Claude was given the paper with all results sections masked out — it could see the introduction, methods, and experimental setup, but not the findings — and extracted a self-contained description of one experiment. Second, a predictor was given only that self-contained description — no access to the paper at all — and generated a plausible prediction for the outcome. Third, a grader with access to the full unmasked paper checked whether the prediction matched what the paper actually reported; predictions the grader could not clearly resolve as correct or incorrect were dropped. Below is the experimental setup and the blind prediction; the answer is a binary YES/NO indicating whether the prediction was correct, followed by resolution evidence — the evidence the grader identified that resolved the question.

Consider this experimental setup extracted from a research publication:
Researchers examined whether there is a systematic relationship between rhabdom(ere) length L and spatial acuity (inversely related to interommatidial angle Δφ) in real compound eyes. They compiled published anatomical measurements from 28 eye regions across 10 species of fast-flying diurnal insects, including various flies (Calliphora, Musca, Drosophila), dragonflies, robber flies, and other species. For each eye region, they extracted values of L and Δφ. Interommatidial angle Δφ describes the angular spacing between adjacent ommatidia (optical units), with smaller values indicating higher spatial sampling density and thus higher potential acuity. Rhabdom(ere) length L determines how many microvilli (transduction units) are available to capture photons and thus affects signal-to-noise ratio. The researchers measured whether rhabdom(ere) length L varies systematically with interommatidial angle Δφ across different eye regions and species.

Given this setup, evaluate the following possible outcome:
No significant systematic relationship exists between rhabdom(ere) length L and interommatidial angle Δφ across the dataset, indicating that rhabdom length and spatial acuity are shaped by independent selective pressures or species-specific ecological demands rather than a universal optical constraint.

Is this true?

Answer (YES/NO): NO